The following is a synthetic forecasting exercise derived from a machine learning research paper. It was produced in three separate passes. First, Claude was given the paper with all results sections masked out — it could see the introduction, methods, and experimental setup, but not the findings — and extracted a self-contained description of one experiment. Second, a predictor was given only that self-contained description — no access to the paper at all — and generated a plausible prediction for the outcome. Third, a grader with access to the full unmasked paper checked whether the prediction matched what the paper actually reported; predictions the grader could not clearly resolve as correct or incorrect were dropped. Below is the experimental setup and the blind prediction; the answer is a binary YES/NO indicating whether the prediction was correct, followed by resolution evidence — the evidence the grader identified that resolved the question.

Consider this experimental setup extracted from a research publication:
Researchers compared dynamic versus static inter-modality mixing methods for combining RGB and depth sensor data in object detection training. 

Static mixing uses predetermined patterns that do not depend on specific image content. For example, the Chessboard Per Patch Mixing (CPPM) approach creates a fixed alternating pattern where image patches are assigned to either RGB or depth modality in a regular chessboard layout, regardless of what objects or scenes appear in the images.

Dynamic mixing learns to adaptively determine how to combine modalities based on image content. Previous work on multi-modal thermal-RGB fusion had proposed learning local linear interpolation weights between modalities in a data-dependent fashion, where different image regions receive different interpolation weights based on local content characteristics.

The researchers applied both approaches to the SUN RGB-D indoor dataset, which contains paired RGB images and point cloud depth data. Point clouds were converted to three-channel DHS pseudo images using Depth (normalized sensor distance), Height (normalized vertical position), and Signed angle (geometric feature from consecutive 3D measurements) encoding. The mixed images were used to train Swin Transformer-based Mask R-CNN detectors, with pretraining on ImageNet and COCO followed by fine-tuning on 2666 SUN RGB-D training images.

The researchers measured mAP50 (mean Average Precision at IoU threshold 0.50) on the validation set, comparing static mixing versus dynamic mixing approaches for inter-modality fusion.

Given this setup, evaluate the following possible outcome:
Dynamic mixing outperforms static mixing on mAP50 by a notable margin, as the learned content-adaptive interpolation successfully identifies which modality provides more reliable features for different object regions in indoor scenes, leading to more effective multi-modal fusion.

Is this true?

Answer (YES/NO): NO